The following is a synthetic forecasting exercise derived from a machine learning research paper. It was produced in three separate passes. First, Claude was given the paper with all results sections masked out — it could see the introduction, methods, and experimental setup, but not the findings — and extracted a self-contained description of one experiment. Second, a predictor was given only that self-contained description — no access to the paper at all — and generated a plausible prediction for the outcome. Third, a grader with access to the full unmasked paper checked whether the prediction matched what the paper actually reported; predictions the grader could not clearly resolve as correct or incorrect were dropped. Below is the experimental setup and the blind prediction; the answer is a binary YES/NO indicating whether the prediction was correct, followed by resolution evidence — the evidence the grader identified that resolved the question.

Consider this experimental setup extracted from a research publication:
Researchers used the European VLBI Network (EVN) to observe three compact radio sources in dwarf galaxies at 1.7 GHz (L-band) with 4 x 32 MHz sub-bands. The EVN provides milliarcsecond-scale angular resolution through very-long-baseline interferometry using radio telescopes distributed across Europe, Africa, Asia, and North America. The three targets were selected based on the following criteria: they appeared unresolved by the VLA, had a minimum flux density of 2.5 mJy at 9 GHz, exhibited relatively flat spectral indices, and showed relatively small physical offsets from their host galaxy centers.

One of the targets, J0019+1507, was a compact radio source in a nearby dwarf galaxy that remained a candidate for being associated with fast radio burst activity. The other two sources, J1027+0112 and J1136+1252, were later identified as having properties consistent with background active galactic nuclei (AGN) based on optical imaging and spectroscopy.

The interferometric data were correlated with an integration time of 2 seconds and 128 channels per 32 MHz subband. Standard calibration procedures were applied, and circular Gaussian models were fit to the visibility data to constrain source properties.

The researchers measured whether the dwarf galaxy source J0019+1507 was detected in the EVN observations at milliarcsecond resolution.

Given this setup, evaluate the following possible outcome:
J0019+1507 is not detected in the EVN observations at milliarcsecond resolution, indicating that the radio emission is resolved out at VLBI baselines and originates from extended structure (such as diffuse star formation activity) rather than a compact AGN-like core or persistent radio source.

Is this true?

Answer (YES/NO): NO